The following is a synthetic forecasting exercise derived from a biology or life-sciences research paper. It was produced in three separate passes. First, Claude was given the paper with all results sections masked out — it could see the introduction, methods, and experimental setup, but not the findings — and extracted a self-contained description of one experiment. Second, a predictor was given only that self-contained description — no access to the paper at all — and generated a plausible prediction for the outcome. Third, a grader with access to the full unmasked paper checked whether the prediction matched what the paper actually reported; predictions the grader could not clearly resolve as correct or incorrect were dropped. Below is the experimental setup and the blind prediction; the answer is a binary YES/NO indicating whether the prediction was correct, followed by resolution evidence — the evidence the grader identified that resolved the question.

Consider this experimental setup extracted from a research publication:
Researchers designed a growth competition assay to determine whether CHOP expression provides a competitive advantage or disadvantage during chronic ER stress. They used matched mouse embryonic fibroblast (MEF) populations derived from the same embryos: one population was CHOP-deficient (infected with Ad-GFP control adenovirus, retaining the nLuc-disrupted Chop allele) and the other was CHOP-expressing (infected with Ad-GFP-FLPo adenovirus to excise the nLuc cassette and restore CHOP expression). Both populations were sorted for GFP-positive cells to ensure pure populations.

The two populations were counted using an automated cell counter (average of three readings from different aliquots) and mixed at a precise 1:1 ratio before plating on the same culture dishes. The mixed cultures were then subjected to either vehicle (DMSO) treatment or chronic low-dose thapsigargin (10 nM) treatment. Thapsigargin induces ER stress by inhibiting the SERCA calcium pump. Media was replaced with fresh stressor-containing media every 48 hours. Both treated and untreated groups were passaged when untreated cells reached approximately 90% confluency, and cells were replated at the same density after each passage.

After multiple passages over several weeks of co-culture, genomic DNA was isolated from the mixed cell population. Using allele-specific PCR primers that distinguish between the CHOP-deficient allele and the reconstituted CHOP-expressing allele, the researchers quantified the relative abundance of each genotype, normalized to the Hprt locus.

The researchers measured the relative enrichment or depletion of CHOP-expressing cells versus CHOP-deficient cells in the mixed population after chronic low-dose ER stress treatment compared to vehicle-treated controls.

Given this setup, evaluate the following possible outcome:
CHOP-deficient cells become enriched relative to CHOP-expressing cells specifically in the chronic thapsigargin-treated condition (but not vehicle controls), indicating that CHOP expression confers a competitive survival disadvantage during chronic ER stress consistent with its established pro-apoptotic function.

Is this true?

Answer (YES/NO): NO